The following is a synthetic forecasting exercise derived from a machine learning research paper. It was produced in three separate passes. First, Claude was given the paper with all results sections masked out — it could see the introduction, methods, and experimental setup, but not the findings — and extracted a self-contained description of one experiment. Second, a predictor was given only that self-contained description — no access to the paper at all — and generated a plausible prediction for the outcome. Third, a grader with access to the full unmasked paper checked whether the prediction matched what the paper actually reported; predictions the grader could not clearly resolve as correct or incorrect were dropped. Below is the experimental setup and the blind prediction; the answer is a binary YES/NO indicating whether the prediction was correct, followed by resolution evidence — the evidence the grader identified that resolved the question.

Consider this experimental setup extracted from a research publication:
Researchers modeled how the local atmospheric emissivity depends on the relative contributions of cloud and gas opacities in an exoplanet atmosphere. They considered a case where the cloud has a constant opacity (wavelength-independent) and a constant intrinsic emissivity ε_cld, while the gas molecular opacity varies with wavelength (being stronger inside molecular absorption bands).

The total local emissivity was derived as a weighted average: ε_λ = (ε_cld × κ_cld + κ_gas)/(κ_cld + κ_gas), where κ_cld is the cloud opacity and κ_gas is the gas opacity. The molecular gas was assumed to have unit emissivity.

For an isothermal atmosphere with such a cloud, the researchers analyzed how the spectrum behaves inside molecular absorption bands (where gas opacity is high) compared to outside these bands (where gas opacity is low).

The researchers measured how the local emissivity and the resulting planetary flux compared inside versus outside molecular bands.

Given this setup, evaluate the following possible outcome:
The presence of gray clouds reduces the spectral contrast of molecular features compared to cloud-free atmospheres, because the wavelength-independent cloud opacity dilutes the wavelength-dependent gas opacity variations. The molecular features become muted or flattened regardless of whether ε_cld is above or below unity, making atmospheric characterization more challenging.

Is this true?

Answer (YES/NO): NO